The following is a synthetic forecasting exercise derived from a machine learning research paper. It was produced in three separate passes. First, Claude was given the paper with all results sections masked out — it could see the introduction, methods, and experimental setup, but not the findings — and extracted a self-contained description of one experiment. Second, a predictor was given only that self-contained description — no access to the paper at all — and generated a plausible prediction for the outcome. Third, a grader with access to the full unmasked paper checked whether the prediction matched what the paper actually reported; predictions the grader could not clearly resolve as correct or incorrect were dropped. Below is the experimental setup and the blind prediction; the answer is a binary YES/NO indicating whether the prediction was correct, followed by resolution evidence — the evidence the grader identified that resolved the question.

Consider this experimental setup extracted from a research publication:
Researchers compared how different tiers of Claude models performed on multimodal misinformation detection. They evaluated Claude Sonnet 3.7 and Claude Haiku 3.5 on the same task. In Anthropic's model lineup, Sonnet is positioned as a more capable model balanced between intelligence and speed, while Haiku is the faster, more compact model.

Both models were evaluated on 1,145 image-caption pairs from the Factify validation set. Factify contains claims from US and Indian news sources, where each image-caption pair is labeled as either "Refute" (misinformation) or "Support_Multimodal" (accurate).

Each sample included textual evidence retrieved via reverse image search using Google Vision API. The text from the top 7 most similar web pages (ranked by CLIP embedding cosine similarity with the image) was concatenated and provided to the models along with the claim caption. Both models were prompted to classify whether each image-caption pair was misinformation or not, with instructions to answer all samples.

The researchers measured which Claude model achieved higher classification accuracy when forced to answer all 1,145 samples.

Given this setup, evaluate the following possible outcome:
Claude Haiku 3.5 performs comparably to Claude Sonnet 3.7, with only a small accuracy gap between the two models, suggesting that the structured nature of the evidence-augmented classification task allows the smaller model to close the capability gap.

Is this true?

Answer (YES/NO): NO